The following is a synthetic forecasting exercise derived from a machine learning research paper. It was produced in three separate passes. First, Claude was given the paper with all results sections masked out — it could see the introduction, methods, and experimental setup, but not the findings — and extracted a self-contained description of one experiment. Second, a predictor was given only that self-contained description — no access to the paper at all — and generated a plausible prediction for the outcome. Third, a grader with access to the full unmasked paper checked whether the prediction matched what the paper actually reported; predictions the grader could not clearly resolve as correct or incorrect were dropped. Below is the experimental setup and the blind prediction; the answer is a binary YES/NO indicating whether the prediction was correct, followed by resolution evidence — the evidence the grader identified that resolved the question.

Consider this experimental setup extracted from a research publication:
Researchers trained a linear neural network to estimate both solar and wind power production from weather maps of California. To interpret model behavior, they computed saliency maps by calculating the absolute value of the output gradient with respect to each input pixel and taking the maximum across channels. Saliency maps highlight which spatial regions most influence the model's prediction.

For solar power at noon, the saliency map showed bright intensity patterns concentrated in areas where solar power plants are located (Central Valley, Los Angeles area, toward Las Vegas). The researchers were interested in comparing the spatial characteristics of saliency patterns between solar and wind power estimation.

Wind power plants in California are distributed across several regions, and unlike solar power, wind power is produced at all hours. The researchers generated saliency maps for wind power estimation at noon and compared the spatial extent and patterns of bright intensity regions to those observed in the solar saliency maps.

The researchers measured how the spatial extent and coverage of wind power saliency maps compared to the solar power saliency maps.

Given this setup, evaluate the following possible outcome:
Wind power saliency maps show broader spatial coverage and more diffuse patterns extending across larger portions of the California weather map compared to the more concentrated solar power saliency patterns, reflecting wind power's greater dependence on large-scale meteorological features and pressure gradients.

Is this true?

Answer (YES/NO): NO